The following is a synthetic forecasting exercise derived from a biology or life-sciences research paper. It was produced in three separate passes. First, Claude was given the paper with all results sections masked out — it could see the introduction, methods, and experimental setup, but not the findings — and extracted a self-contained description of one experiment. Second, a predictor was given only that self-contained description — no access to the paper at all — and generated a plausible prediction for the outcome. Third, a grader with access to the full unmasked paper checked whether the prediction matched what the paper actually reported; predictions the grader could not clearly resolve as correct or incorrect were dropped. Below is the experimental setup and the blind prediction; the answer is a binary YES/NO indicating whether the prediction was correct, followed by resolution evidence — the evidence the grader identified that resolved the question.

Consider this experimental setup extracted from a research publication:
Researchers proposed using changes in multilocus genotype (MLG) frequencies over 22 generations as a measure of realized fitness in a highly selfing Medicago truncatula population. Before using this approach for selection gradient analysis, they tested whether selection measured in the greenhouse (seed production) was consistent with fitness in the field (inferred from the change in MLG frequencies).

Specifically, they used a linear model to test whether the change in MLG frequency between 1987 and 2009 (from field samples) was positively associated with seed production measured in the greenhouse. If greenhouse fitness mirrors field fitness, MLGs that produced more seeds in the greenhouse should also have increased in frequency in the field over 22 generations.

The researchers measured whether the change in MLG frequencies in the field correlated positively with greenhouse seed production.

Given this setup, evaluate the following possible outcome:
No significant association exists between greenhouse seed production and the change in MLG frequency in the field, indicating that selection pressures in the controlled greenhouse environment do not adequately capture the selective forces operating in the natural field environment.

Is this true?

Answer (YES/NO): NO